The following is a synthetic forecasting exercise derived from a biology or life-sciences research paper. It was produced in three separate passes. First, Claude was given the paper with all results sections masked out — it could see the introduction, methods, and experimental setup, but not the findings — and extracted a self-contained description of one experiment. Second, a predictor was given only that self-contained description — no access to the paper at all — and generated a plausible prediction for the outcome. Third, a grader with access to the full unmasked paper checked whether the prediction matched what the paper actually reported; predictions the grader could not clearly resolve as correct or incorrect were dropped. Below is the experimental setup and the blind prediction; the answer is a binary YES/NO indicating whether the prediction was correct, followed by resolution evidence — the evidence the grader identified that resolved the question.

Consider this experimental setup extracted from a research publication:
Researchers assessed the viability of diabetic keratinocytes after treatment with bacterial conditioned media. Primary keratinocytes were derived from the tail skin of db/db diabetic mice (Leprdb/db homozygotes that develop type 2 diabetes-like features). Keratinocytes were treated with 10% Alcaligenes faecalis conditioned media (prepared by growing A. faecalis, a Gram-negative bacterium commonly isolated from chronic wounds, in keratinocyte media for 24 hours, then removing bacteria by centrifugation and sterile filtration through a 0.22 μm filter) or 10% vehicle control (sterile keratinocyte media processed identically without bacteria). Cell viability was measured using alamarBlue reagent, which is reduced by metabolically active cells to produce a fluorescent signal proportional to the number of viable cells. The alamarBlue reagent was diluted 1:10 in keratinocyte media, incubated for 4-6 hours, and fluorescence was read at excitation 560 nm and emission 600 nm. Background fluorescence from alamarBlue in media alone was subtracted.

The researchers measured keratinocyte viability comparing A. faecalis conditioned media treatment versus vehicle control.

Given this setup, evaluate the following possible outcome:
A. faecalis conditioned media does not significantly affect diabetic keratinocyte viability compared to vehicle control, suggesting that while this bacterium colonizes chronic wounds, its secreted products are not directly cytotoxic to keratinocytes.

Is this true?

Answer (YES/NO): YES